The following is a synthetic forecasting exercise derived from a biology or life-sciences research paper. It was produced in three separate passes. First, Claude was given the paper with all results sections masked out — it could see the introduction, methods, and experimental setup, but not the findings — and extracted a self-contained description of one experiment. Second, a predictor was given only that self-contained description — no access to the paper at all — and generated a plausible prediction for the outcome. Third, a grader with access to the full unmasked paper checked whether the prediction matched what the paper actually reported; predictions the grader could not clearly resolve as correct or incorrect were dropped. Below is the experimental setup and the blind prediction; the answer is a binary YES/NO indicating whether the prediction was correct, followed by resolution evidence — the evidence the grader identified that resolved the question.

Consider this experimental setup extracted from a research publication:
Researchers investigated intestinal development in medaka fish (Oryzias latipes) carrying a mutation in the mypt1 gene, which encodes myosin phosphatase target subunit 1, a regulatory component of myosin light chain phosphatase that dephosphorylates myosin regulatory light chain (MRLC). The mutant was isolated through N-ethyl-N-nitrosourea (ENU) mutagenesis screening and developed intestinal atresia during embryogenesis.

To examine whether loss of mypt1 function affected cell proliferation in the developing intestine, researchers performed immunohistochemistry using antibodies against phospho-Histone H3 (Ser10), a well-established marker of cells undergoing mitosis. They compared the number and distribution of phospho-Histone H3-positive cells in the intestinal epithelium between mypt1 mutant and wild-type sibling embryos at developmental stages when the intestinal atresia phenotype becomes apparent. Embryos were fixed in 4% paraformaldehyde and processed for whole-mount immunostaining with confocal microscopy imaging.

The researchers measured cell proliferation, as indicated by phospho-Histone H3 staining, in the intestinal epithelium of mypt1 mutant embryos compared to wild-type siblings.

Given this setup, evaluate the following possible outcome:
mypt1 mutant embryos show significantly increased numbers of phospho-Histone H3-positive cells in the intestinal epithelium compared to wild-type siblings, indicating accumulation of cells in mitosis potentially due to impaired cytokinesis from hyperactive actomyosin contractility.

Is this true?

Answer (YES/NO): NO